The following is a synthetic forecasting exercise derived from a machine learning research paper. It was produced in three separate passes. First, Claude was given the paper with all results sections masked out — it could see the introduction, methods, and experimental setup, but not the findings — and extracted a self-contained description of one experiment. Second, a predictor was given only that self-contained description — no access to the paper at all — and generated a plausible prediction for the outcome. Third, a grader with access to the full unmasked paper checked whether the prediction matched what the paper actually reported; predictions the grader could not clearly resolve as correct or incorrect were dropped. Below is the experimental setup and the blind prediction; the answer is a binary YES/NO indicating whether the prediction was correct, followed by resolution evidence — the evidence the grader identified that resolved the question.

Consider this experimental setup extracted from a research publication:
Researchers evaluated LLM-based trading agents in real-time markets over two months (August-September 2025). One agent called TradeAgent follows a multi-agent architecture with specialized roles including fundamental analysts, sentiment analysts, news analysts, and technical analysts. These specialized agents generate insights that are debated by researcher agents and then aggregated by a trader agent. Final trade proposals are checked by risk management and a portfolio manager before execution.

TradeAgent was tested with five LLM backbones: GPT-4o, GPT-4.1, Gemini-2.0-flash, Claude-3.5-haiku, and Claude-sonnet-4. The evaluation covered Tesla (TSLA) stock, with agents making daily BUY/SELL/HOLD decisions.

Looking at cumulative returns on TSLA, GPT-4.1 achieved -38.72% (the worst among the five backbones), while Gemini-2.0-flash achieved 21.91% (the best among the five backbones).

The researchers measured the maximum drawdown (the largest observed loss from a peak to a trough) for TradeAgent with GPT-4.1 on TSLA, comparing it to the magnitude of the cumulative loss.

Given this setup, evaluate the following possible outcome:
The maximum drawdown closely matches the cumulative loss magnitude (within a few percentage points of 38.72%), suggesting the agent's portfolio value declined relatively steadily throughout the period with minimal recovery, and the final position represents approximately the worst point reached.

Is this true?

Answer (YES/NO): YES